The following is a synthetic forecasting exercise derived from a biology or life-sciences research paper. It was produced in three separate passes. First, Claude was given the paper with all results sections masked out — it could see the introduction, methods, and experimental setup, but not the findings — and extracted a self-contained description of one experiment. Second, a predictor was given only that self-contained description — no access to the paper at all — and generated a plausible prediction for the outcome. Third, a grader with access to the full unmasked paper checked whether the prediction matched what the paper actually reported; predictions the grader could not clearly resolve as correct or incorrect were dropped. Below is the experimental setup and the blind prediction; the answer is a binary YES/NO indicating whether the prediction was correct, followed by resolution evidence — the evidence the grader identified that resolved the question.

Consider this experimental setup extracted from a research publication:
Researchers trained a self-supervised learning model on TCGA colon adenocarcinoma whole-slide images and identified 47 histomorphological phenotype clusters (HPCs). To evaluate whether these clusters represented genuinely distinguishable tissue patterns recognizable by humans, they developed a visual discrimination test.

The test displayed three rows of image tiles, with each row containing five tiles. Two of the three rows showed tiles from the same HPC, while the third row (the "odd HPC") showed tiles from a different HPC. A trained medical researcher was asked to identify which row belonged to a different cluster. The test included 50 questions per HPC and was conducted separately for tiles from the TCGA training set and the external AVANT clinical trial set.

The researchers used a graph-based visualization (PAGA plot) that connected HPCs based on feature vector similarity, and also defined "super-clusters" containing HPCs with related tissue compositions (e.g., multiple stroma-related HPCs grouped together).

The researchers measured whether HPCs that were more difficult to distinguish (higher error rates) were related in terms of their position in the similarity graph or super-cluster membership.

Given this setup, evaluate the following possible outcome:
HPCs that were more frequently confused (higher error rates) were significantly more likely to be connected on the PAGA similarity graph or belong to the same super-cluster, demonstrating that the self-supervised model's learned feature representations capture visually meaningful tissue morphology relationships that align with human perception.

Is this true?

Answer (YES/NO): NO